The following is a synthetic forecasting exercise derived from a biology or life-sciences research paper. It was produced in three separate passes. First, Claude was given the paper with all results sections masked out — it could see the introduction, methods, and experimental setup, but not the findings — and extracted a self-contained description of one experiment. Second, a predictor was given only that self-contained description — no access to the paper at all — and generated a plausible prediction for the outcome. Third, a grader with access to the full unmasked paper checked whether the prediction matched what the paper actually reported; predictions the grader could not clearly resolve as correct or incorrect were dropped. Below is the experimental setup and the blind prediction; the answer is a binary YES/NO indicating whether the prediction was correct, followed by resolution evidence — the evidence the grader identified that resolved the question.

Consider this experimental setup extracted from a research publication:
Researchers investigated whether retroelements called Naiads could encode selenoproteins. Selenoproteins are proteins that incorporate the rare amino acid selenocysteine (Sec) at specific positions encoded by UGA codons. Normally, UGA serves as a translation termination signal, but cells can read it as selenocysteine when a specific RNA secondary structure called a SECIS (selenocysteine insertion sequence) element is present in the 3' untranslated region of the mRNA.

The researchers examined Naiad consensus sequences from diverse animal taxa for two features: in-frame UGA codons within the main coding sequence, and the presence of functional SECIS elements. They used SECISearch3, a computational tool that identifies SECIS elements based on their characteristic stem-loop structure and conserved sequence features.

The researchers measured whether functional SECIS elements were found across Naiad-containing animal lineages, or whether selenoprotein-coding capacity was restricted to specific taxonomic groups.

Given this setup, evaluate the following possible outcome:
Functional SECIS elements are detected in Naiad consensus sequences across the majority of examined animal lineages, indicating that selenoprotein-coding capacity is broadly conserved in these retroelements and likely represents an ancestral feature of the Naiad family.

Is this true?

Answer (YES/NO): NO